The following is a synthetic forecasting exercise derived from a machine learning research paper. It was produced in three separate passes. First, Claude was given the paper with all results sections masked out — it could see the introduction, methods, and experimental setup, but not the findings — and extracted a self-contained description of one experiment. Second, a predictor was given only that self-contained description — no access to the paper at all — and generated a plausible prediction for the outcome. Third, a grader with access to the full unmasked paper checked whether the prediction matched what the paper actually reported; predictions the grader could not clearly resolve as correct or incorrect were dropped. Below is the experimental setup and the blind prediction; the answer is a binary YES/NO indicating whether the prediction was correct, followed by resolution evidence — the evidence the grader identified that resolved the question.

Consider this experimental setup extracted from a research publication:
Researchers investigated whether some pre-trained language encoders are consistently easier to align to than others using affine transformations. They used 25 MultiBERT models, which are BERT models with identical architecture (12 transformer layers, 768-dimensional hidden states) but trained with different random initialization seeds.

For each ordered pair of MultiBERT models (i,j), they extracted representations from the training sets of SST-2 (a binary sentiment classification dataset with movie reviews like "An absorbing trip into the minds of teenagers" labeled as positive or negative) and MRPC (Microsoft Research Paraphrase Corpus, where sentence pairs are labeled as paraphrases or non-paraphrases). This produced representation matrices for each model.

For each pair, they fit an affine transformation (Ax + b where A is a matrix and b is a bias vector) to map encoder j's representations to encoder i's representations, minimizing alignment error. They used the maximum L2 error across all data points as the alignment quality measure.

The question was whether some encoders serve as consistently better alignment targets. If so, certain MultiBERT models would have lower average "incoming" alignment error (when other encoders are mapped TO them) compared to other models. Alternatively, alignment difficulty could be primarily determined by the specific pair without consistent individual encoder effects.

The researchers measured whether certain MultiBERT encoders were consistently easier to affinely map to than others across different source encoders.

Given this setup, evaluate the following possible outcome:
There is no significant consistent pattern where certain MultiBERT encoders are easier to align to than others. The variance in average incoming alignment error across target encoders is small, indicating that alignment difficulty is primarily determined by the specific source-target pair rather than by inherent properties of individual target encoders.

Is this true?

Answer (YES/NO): NO